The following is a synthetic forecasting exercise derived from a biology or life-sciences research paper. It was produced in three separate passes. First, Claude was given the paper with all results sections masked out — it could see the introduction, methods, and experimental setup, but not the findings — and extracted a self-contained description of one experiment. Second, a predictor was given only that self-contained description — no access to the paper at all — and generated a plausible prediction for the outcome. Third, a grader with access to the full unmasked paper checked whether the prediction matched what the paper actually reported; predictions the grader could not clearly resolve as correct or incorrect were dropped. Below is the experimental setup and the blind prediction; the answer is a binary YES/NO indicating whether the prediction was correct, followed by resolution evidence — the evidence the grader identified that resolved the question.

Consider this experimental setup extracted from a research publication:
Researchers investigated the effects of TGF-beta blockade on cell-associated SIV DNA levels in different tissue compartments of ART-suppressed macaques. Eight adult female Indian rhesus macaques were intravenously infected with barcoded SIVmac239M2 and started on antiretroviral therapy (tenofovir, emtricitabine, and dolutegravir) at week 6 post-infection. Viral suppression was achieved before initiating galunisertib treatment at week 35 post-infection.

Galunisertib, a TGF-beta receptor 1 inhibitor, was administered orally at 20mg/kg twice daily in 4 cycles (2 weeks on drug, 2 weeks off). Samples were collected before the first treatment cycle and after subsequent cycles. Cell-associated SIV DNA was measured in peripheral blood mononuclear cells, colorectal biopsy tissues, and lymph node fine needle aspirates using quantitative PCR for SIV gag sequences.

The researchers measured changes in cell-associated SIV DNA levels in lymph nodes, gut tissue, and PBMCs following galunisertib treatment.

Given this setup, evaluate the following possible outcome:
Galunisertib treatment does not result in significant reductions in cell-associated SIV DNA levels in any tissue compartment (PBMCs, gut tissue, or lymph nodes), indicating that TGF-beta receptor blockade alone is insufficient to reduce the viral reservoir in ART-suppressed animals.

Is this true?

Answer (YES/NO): NO